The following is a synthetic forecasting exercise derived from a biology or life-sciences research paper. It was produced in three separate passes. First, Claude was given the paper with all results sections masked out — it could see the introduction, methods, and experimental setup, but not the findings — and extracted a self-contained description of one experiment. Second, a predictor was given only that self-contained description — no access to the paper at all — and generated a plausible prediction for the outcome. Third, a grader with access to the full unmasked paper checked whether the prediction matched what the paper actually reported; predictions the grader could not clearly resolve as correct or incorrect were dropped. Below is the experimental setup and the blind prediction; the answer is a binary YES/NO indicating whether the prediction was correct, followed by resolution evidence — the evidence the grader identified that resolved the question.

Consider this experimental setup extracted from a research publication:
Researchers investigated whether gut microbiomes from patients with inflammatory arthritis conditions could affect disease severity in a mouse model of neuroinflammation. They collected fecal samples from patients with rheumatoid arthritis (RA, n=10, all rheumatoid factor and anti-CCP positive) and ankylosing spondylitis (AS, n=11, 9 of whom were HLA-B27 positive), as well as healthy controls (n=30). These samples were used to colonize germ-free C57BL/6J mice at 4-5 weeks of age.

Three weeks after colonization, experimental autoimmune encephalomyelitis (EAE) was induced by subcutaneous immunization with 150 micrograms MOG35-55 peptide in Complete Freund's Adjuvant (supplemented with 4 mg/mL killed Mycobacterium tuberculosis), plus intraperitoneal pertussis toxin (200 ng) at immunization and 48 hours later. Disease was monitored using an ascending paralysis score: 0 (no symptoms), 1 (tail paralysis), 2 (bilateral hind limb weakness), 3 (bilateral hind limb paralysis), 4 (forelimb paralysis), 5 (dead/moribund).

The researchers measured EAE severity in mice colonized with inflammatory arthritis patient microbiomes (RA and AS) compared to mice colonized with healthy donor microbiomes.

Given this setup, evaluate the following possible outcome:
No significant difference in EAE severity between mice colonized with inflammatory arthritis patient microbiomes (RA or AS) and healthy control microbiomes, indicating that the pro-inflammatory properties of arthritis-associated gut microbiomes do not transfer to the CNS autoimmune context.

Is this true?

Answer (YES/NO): YES